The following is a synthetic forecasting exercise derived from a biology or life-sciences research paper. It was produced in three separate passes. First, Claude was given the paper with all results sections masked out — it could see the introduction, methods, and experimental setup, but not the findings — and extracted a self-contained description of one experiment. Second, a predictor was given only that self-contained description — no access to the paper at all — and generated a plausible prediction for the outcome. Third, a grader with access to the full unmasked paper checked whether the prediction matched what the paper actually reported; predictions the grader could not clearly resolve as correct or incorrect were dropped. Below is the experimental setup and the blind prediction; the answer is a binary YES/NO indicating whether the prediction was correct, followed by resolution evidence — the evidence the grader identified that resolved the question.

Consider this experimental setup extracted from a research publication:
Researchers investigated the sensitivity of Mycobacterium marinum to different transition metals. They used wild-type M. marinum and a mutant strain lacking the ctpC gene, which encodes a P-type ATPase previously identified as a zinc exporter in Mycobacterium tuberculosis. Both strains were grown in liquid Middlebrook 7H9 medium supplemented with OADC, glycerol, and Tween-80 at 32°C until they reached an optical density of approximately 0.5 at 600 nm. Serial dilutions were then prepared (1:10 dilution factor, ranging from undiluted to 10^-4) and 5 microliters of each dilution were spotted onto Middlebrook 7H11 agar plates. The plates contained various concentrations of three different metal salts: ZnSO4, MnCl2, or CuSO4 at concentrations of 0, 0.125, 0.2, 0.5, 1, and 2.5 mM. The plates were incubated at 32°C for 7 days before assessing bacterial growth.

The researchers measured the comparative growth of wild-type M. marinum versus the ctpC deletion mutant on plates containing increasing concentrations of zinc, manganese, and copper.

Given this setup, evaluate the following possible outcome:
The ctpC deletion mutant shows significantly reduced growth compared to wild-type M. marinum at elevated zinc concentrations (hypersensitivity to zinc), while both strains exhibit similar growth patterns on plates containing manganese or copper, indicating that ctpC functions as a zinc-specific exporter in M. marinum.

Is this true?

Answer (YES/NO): YES